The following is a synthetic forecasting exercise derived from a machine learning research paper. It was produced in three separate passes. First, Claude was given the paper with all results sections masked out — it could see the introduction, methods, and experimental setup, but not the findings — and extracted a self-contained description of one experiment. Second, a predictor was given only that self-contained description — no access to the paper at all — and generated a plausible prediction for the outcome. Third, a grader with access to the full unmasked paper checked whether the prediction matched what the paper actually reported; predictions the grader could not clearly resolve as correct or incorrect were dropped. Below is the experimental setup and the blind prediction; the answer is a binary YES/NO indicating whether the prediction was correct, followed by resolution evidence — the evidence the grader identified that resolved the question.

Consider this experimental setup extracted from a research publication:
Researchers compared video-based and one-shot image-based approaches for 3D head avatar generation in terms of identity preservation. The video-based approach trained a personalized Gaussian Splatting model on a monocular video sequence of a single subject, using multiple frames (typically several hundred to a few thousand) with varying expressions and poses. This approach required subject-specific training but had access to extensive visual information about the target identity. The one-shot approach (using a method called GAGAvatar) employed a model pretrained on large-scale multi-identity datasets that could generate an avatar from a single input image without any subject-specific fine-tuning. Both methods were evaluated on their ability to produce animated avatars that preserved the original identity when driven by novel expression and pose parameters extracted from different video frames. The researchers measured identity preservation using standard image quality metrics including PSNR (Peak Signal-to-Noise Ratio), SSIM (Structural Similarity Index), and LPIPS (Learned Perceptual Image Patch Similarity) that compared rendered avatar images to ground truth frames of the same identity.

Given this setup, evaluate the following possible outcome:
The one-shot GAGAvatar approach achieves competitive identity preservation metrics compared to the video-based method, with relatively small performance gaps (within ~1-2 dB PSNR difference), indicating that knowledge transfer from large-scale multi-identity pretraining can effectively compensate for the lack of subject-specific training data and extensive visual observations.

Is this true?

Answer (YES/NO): NO